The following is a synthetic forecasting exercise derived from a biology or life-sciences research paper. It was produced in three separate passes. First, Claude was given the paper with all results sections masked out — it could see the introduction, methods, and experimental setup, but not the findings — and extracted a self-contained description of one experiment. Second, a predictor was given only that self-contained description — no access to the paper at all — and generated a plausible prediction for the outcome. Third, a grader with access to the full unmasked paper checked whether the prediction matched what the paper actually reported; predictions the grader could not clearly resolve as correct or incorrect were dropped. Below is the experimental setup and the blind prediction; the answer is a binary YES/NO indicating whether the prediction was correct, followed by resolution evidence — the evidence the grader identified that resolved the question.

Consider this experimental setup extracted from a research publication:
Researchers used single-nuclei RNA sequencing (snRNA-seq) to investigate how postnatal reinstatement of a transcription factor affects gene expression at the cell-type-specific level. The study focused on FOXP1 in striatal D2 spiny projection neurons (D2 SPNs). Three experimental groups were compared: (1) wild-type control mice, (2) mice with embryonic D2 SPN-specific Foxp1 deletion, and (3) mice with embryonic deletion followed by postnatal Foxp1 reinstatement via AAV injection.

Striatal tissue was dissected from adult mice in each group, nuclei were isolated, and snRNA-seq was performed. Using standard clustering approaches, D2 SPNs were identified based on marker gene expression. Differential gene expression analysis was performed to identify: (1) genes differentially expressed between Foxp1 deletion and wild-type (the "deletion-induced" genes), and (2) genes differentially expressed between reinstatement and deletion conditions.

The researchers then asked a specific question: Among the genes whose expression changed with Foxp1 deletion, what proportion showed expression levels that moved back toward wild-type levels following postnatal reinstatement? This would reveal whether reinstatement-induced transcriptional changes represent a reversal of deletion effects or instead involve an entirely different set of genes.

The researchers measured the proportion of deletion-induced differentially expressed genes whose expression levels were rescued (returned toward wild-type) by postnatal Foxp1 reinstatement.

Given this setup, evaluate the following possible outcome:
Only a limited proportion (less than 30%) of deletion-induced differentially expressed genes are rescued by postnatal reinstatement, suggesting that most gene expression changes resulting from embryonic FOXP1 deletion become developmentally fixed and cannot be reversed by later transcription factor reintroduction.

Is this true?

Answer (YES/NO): YES